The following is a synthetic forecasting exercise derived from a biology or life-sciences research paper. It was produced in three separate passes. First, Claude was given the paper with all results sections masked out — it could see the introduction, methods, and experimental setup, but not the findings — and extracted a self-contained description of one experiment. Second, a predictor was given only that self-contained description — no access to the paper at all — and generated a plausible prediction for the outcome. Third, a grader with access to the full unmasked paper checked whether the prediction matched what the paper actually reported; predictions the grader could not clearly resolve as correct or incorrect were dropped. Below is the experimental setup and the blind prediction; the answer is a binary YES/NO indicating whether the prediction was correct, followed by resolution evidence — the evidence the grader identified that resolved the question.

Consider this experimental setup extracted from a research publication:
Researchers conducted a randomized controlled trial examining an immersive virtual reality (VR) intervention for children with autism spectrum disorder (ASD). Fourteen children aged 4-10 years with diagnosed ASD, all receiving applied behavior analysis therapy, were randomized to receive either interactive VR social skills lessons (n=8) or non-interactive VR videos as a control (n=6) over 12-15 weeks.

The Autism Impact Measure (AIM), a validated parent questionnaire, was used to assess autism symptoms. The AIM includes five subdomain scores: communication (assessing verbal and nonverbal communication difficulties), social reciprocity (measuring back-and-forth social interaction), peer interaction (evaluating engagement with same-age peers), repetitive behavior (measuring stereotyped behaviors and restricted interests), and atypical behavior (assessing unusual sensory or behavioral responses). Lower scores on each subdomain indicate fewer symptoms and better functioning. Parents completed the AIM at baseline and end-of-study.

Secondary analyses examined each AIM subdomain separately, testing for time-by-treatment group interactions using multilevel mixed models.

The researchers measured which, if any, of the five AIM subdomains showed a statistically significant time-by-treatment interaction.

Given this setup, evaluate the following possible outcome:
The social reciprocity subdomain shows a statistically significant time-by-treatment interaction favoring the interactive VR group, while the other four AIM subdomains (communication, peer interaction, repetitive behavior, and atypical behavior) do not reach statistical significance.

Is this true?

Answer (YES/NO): NO